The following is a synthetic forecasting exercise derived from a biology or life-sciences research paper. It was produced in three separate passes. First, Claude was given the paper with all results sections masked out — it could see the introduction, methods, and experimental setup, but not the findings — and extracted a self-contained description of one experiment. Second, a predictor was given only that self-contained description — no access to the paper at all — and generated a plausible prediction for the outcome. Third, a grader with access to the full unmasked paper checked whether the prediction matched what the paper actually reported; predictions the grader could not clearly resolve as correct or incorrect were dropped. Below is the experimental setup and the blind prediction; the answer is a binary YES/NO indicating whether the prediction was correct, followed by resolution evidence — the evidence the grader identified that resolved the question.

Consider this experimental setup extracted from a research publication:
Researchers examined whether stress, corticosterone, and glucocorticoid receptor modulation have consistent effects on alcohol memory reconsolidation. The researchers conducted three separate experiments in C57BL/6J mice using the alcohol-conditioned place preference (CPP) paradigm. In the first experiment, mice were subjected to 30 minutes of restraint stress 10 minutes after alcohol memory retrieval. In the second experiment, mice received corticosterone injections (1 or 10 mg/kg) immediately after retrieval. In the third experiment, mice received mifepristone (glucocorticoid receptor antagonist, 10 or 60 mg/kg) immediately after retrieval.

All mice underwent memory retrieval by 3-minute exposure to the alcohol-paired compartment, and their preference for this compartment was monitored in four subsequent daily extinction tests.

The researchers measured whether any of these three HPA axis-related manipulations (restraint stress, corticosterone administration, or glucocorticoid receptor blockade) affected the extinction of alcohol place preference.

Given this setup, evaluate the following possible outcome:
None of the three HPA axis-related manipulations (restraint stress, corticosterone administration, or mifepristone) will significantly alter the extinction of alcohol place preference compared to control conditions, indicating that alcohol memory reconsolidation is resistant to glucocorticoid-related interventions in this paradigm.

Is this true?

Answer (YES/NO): YES